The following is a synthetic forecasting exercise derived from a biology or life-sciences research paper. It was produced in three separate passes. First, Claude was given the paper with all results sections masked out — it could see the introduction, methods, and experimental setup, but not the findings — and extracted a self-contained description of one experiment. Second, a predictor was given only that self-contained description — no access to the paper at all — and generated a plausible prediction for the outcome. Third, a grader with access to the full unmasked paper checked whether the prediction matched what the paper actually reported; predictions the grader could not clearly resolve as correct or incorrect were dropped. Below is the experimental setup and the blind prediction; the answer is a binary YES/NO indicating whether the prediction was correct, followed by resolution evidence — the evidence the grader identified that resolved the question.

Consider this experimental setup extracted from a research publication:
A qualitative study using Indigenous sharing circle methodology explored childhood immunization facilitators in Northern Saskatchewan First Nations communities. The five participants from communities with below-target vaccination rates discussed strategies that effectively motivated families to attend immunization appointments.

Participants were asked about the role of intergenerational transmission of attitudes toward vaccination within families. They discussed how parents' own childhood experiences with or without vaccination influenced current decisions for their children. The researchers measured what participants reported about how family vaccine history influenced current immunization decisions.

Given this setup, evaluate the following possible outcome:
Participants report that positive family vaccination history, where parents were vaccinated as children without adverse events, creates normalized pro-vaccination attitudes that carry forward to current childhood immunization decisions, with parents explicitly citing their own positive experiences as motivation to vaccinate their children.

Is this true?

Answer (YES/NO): NO